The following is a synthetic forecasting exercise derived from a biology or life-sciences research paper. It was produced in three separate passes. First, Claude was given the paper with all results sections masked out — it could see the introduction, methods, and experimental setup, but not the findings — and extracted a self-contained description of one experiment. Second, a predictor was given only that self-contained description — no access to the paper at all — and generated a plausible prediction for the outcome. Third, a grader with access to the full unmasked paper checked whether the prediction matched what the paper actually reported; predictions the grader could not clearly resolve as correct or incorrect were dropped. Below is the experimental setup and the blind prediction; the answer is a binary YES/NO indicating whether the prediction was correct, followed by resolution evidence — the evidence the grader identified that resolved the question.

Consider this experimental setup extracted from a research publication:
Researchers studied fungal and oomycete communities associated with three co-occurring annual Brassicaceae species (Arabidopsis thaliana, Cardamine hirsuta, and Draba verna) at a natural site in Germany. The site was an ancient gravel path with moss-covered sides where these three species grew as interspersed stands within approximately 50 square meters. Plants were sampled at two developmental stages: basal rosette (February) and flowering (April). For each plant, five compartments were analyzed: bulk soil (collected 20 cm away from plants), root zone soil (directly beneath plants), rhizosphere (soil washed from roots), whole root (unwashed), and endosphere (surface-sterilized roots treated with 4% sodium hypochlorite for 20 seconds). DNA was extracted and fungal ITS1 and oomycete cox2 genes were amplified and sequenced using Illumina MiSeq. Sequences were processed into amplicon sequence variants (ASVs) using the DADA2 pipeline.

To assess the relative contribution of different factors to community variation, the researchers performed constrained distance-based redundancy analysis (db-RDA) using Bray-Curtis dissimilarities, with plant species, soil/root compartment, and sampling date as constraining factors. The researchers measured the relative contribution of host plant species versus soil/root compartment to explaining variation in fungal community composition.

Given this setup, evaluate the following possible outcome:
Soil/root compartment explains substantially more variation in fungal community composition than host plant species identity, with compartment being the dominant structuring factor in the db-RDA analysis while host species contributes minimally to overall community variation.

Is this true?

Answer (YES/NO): YES